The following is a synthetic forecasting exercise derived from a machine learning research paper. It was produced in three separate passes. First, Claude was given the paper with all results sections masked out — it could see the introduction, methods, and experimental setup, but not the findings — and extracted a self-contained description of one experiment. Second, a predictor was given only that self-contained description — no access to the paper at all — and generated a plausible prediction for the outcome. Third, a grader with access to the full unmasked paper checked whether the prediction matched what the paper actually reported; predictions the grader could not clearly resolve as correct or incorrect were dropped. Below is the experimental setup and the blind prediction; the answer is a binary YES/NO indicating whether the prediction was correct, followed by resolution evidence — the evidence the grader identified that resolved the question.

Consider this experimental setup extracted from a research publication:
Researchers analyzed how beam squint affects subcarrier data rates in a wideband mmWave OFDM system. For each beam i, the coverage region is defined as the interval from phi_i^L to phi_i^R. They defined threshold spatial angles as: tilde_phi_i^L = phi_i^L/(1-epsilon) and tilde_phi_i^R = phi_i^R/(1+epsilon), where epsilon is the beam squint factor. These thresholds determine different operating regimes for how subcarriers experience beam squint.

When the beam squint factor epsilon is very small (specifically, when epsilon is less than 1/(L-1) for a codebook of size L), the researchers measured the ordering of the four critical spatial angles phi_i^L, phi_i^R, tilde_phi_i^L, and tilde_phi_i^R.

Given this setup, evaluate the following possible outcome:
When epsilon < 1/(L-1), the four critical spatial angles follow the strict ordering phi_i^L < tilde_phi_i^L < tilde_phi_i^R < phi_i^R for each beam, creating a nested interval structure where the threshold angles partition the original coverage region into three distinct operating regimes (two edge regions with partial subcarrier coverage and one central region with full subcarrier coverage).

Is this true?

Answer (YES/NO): YES